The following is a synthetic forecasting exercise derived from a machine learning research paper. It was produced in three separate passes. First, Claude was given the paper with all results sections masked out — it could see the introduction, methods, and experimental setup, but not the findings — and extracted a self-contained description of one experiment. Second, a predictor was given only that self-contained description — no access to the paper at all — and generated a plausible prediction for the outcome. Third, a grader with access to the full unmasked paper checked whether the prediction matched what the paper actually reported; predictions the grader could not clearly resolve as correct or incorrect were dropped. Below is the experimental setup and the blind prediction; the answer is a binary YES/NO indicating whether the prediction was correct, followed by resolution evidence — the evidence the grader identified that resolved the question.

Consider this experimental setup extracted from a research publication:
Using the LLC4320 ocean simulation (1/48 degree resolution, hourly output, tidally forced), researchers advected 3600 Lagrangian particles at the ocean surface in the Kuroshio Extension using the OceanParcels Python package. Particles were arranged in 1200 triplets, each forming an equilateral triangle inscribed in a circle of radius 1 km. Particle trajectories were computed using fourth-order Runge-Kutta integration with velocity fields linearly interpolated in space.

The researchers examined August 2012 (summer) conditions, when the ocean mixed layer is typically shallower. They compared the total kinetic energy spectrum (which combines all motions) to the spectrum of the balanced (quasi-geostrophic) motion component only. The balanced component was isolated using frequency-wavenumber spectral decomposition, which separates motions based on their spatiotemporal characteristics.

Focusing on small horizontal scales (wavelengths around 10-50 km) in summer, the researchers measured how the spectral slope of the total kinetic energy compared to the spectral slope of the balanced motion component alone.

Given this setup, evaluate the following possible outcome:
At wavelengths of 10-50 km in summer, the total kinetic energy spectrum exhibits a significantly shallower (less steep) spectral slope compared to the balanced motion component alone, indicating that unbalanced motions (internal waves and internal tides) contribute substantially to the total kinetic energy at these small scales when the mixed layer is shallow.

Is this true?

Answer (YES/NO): YES